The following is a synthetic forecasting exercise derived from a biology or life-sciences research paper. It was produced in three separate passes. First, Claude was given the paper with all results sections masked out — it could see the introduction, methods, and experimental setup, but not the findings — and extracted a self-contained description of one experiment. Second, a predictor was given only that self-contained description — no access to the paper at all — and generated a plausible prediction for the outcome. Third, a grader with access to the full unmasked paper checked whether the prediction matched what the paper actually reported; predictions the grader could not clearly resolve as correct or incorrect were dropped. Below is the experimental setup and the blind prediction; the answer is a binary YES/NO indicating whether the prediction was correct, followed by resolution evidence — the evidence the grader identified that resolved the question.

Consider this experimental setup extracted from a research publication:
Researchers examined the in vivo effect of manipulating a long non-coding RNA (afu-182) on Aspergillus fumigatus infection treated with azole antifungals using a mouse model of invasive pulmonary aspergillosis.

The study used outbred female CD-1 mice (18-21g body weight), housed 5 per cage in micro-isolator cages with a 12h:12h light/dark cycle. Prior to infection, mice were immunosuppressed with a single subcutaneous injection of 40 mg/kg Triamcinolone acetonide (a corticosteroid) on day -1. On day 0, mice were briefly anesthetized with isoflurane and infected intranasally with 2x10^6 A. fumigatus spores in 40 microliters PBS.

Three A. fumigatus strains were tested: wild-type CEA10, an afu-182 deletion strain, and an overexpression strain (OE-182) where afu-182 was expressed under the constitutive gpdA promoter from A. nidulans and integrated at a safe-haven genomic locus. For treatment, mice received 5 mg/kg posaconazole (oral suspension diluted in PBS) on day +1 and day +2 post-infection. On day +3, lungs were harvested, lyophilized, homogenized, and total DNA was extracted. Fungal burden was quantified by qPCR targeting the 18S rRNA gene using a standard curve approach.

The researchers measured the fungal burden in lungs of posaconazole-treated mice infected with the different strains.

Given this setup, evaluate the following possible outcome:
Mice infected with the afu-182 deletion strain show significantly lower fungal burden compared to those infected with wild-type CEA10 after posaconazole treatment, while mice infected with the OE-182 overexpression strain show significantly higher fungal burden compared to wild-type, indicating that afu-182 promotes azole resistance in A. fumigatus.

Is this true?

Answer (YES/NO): NO